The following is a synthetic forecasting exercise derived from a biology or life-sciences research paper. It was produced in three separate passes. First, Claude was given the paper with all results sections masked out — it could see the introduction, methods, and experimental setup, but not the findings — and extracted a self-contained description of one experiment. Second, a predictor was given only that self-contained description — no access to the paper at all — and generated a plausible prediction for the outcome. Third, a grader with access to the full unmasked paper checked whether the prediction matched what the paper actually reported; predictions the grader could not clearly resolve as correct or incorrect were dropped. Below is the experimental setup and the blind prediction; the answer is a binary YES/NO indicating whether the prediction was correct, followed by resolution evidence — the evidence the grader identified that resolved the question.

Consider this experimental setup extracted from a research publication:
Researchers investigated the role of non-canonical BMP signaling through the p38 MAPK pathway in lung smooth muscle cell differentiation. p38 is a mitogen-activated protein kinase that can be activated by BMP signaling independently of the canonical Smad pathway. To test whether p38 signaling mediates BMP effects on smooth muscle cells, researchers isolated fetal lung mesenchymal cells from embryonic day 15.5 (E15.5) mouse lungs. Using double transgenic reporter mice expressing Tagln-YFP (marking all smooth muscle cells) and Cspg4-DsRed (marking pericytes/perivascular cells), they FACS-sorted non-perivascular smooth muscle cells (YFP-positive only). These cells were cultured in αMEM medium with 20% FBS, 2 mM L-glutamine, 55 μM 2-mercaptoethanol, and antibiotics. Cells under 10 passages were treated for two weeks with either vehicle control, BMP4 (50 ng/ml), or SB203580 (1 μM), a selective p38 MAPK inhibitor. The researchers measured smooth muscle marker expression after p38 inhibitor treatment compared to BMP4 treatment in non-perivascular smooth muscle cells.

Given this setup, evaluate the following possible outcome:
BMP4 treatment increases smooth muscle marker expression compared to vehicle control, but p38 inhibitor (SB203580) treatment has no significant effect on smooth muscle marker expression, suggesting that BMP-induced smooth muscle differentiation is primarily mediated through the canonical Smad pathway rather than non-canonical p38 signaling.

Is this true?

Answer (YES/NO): NO